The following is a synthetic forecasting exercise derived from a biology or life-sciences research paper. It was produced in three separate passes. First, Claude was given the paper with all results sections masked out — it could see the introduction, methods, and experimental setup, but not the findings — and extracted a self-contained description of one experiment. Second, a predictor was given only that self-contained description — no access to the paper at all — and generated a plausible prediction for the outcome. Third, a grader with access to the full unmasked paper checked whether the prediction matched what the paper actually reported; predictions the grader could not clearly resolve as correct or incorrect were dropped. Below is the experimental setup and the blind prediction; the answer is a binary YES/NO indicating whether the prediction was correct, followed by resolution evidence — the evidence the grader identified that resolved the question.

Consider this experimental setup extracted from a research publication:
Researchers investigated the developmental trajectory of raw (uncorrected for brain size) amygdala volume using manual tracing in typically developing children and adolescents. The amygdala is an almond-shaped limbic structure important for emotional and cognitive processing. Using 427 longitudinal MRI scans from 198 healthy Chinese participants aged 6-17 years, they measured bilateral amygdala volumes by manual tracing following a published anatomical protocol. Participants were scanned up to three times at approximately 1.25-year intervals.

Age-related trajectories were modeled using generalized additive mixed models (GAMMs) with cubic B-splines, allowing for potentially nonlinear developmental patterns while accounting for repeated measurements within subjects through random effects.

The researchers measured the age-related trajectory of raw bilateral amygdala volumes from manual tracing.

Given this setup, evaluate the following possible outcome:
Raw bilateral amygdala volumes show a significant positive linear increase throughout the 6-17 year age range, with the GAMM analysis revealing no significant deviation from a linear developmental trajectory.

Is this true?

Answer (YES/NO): YES